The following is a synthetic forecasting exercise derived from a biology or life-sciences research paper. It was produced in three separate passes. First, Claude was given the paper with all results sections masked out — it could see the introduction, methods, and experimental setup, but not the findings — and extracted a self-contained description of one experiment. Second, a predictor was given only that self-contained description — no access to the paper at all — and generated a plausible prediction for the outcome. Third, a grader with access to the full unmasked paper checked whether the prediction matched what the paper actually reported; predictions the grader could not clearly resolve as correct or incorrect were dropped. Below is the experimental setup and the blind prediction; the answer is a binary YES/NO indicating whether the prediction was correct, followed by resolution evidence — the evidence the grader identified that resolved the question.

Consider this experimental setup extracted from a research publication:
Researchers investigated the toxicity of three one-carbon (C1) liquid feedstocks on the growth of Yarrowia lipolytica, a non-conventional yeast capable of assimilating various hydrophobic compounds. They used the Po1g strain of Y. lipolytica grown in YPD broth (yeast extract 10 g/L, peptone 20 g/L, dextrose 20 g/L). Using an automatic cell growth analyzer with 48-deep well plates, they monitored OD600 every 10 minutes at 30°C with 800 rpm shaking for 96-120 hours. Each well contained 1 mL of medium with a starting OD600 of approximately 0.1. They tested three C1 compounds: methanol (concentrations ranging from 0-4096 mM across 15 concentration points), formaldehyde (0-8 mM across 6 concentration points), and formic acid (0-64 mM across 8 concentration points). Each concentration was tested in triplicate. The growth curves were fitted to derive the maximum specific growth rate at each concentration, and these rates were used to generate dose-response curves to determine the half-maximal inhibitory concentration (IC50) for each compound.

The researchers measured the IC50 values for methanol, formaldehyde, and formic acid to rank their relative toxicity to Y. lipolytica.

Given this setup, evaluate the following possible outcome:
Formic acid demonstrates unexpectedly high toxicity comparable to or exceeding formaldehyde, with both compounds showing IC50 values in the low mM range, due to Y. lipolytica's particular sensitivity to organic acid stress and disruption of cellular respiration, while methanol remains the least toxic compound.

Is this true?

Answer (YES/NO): NO